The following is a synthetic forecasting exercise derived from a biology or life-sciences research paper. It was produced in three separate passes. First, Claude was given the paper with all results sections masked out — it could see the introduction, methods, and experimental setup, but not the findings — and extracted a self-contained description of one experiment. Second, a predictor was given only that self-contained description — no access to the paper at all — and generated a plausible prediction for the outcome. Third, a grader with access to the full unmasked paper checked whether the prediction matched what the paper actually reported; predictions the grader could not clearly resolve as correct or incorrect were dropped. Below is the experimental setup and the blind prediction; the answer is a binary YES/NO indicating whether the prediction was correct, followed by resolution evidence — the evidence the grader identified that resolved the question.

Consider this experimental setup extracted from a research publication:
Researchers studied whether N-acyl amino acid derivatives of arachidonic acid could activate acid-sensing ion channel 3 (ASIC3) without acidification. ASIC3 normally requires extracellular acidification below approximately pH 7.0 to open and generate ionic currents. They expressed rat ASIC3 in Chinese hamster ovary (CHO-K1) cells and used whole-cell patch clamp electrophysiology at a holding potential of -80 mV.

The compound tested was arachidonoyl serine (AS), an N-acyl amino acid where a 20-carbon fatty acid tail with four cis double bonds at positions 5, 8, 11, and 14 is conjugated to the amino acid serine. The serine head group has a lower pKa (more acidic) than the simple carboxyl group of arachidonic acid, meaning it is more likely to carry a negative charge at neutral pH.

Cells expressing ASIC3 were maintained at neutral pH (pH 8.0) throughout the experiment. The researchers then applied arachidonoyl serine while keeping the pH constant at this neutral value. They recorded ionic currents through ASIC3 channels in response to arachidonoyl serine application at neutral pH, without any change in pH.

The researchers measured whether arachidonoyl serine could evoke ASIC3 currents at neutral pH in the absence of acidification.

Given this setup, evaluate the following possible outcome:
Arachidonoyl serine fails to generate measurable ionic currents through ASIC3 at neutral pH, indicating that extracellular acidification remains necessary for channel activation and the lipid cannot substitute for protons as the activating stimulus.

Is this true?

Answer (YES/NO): NO